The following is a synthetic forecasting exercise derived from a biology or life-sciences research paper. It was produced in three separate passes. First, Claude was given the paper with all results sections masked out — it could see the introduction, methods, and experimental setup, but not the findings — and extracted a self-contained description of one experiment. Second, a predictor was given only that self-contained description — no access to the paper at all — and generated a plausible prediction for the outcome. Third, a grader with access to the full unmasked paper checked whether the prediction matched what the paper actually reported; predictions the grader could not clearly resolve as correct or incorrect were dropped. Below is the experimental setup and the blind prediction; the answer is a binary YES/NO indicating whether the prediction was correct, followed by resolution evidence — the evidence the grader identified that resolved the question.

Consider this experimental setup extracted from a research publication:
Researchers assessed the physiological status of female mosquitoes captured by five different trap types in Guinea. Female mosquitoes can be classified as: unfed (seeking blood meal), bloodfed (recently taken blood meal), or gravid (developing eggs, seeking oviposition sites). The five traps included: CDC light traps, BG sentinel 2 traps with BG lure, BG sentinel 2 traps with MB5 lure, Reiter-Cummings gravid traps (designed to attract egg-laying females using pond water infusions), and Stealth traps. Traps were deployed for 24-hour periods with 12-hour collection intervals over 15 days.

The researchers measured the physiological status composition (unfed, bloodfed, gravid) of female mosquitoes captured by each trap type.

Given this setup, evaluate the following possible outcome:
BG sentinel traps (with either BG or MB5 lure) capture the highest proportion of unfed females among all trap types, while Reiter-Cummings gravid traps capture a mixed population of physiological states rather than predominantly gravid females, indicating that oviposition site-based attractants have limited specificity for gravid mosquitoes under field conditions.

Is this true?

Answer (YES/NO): NO